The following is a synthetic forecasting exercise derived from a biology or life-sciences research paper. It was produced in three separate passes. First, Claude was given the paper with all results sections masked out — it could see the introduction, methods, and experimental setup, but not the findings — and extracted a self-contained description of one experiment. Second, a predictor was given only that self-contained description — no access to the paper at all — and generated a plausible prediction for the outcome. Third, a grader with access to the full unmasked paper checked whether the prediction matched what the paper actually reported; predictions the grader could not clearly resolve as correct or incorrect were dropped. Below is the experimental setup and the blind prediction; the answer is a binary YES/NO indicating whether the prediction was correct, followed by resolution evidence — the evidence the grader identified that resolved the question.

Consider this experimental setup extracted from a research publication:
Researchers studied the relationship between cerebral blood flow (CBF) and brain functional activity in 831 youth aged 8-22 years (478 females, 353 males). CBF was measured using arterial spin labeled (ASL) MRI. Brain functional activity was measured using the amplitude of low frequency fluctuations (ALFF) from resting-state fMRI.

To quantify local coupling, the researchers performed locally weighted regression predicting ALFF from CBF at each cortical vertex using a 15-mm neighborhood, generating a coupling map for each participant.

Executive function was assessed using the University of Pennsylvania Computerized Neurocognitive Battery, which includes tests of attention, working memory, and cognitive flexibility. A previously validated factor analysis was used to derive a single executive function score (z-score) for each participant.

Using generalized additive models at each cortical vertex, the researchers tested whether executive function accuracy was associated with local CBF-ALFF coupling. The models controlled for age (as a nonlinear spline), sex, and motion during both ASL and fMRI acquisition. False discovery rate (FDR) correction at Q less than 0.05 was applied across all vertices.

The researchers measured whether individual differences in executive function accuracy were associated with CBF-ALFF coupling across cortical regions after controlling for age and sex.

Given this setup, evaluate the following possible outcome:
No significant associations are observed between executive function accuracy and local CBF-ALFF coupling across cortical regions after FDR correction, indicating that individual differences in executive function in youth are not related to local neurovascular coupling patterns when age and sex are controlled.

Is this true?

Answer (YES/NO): NO